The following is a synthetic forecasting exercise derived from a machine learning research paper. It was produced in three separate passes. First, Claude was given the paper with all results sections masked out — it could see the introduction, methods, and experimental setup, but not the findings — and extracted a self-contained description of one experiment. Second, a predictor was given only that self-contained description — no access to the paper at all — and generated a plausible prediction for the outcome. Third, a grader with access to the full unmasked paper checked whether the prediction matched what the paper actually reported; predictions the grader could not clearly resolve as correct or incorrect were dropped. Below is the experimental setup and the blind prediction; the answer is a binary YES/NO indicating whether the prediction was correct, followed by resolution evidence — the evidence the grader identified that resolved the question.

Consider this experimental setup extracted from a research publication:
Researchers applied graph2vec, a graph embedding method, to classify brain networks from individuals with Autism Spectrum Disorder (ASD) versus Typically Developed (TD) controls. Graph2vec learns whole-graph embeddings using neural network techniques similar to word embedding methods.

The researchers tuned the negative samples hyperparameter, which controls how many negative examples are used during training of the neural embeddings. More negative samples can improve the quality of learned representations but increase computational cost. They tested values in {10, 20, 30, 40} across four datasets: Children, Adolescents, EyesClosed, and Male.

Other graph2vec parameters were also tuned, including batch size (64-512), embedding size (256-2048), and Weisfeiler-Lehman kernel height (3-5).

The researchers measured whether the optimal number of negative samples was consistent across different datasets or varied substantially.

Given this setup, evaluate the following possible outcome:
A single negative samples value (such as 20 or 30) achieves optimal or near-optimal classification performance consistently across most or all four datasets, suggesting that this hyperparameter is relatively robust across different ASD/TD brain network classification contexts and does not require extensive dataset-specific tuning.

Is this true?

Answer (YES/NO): YES